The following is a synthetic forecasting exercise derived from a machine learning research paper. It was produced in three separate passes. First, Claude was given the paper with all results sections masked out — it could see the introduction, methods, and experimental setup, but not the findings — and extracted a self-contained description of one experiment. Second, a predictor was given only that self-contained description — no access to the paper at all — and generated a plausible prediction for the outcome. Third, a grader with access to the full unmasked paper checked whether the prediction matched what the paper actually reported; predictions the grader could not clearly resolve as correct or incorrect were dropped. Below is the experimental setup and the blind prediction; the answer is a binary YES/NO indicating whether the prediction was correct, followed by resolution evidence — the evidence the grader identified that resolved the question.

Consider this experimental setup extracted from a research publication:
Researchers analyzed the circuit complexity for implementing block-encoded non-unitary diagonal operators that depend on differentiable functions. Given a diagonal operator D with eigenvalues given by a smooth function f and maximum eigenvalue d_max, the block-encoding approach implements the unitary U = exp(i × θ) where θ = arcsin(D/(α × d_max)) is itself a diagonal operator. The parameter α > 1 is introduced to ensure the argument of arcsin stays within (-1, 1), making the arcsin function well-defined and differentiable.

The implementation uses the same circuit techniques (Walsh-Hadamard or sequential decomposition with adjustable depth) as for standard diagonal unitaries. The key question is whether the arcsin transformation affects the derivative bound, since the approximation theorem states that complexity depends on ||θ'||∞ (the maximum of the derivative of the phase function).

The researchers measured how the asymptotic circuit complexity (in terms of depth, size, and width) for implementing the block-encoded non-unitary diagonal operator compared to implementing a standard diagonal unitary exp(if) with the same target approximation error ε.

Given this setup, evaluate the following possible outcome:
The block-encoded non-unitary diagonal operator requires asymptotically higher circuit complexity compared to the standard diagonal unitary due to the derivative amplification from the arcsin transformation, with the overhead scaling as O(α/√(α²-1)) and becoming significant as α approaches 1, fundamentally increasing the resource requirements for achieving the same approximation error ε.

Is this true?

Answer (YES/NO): NO